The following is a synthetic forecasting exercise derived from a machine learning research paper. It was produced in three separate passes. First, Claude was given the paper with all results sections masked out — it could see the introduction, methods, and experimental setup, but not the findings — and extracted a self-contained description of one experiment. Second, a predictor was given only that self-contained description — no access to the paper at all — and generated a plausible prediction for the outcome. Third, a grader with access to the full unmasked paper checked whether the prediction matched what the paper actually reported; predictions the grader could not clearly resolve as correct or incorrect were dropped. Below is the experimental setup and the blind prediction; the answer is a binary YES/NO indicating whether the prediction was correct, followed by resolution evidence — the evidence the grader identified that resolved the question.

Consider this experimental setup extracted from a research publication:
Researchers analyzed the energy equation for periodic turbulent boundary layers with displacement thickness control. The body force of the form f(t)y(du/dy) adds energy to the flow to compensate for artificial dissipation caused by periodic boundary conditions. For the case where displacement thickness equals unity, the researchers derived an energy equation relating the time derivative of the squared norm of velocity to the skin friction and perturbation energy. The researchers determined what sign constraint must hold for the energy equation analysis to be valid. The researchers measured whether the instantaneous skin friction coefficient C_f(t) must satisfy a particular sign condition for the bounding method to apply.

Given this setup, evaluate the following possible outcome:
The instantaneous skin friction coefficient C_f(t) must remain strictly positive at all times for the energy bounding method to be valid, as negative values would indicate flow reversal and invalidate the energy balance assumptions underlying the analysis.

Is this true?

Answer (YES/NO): NO